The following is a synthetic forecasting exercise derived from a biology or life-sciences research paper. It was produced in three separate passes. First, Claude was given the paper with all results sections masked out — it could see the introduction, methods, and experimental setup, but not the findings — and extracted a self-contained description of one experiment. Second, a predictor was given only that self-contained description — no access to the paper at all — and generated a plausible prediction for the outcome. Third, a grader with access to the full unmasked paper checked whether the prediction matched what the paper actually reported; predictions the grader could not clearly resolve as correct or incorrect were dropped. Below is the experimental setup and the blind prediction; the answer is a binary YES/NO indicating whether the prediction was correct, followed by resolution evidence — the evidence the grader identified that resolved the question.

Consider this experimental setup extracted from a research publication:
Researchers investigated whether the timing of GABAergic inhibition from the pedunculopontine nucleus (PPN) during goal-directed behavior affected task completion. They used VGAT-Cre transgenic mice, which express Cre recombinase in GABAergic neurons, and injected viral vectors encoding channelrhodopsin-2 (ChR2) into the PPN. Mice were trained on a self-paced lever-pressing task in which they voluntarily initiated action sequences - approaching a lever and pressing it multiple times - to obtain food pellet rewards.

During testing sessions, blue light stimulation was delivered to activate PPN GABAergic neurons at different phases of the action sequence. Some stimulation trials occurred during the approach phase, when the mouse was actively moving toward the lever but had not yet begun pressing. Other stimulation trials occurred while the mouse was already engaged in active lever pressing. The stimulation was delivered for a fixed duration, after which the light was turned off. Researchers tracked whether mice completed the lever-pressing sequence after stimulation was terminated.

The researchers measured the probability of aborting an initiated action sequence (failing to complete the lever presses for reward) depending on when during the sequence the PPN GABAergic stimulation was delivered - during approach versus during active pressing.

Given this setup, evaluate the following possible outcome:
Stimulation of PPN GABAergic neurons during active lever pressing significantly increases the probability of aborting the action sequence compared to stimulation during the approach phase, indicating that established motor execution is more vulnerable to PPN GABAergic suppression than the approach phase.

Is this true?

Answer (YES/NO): NO